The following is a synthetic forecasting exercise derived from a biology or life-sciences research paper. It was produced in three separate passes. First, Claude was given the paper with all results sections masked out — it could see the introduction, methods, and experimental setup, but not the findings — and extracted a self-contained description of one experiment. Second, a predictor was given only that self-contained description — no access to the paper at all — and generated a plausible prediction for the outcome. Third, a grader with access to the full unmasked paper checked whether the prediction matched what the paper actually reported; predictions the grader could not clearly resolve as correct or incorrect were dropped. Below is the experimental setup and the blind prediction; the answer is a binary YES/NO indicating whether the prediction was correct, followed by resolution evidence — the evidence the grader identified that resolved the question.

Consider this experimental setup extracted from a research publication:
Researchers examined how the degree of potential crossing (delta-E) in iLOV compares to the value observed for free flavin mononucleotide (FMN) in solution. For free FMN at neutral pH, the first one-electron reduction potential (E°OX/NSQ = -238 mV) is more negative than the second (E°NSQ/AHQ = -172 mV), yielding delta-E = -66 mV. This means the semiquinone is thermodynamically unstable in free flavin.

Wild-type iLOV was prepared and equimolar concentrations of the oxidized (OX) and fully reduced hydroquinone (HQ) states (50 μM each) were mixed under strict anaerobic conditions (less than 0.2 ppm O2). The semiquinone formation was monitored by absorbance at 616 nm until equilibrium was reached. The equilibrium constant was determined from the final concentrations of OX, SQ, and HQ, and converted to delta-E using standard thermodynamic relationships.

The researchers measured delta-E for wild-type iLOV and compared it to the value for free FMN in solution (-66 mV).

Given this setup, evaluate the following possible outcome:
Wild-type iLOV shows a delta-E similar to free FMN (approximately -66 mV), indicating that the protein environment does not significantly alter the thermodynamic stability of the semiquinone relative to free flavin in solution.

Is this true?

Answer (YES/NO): NO